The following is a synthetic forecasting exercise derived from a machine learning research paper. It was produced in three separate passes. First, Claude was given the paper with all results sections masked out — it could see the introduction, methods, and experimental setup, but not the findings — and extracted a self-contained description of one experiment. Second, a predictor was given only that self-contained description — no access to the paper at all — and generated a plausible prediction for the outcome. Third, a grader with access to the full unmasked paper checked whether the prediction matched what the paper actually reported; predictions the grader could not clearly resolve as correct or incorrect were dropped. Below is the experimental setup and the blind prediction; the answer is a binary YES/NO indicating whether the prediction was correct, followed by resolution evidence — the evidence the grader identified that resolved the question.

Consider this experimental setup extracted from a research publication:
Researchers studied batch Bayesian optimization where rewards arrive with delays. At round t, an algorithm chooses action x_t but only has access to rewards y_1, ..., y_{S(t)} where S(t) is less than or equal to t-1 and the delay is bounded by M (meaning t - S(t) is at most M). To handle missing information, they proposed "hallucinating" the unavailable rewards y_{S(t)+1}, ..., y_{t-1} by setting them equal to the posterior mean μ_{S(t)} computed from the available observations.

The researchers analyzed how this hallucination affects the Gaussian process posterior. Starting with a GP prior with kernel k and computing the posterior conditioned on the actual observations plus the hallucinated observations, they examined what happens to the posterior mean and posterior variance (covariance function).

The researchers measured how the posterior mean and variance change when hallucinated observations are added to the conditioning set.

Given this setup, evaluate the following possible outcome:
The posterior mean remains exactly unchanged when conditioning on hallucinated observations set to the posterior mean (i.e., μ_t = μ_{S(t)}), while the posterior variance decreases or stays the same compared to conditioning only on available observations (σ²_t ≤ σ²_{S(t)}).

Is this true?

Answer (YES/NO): YES